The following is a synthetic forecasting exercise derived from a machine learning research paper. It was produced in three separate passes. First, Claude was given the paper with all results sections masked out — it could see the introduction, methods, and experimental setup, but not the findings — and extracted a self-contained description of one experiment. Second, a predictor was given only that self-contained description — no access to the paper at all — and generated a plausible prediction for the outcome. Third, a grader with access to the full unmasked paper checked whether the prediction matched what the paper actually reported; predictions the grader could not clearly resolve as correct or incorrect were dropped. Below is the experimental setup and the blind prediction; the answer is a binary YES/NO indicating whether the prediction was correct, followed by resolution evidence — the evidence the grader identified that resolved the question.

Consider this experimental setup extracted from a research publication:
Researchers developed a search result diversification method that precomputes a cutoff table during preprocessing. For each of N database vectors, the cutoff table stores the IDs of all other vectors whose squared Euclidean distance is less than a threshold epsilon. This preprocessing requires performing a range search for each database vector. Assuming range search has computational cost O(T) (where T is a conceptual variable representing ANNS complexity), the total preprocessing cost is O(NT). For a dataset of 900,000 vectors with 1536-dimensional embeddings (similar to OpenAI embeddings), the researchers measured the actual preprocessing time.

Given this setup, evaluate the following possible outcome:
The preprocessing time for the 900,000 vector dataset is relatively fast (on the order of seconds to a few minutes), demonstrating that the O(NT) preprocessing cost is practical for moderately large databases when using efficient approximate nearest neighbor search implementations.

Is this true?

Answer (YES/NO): YES